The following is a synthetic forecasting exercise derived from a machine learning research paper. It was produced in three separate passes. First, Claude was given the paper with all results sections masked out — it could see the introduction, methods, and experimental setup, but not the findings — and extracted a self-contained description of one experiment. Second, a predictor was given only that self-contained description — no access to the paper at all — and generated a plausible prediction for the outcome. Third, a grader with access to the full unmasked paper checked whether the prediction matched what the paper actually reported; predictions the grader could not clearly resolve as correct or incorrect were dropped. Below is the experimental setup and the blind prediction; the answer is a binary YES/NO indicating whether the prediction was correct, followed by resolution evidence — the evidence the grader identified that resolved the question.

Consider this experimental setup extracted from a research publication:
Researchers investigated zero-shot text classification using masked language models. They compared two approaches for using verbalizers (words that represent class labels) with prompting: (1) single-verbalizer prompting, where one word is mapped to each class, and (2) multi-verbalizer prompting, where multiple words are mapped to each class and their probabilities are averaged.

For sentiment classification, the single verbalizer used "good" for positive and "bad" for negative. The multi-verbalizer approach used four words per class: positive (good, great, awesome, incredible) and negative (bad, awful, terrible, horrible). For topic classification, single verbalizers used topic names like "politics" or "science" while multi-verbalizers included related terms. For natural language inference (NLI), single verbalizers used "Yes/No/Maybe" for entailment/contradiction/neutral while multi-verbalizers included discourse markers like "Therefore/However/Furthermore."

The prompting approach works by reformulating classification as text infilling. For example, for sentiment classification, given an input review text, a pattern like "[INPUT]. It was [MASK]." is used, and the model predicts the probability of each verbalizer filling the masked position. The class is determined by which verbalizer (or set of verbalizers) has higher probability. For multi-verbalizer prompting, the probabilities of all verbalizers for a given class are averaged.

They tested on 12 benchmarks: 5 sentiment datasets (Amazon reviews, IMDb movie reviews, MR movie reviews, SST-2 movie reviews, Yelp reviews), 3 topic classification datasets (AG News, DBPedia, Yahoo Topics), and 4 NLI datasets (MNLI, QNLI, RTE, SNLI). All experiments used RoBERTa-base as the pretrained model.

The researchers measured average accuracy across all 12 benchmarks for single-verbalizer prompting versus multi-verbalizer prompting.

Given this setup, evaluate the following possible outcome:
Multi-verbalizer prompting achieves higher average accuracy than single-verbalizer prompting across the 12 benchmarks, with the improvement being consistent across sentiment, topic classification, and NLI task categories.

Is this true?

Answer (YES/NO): NO